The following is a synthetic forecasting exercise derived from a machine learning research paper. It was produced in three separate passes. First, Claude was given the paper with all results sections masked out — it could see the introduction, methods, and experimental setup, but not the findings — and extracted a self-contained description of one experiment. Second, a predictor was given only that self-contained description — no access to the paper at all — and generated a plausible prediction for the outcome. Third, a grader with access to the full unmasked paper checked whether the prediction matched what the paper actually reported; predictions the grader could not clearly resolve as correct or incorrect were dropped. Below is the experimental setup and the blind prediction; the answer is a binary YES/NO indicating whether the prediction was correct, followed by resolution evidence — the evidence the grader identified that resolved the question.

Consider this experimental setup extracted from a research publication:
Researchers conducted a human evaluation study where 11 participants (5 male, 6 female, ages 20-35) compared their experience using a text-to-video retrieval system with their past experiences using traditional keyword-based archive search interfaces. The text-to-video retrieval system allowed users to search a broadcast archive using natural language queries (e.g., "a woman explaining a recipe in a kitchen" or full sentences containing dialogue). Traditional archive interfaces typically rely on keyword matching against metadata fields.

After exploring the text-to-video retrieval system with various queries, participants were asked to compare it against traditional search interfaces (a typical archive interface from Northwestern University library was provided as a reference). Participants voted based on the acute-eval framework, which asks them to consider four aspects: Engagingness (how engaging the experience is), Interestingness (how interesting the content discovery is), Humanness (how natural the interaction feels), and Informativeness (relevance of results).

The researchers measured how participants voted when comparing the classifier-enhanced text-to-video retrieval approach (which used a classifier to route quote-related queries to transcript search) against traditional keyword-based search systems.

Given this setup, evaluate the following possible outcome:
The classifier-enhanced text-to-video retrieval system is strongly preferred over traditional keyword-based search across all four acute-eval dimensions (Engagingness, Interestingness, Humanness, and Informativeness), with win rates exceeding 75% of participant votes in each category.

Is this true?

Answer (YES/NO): NO